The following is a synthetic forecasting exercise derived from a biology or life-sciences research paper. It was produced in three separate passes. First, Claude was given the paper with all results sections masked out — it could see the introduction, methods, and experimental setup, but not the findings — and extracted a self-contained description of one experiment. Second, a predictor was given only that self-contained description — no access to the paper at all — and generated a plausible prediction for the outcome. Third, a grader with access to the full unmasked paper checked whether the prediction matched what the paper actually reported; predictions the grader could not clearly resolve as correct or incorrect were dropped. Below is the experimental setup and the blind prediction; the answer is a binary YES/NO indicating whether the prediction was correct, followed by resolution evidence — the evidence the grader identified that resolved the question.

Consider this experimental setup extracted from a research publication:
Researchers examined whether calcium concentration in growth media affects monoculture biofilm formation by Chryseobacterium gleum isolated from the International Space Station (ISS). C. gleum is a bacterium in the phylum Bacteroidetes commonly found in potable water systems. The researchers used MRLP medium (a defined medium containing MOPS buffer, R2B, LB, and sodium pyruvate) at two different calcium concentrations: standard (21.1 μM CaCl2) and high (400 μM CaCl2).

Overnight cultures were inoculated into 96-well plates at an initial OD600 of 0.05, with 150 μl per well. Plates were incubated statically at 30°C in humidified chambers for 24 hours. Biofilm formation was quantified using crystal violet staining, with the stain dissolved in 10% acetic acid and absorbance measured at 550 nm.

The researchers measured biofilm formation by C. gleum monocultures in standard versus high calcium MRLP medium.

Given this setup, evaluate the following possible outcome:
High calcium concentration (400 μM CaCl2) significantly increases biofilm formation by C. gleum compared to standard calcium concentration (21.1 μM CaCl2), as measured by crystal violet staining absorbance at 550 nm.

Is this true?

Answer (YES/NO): YES